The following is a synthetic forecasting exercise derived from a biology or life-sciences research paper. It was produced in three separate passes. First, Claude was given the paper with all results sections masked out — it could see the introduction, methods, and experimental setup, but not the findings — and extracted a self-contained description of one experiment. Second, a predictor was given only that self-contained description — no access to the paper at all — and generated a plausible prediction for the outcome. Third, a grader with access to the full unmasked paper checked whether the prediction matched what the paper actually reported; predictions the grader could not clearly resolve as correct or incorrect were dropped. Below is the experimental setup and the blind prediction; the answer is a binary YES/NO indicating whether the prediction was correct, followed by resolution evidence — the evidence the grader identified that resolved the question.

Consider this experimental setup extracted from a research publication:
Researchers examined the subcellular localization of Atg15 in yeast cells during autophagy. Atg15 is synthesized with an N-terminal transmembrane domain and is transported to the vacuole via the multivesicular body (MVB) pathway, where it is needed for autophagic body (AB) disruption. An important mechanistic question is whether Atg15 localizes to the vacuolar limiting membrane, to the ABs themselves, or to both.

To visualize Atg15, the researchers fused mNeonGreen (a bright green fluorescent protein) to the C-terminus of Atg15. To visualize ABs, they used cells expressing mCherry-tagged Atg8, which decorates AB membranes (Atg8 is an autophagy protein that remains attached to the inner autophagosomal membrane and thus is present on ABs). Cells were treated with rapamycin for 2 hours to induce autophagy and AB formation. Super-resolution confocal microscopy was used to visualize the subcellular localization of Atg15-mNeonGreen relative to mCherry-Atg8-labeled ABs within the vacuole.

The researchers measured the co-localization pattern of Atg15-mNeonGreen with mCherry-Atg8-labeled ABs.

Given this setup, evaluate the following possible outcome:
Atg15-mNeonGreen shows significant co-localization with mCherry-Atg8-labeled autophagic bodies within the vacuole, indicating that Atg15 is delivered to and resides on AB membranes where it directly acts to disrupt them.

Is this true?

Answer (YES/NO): NO